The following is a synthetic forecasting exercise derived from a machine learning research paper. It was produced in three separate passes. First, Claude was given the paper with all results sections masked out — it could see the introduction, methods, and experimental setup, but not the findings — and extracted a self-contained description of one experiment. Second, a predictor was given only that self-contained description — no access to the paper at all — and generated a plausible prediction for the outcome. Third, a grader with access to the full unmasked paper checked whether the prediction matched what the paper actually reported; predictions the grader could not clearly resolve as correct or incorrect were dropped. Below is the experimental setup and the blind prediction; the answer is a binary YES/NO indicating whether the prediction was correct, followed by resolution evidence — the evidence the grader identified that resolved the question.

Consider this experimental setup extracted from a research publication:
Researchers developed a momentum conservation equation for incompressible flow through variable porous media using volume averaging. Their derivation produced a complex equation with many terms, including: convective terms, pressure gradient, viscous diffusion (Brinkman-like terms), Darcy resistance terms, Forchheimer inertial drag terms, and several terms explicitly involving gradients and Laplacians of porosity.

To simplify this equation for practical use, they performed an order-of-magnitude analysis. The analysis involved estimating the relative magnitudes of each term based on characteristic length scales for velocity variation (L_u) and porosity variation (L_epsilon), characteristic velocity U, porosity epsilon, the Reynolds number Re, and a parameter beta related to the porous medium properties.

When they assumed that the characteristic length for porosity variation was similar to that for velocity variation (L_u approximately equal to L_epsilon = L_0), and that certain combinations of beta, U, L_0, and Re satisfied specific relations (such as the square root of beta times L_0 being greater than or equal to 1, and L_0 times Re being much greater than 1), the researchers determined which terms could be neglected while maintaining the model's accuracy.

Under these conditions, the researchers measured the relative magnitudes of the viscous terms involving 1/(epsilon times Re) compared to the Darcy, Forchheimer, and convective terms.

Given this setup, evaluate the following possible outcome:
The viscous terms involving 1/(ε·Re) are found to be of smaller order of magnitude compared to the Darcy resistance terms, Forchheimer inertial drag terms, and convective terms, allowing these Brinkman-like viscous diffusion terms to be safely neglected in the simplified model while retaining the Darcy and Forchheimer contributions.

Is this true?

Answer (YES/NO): NO